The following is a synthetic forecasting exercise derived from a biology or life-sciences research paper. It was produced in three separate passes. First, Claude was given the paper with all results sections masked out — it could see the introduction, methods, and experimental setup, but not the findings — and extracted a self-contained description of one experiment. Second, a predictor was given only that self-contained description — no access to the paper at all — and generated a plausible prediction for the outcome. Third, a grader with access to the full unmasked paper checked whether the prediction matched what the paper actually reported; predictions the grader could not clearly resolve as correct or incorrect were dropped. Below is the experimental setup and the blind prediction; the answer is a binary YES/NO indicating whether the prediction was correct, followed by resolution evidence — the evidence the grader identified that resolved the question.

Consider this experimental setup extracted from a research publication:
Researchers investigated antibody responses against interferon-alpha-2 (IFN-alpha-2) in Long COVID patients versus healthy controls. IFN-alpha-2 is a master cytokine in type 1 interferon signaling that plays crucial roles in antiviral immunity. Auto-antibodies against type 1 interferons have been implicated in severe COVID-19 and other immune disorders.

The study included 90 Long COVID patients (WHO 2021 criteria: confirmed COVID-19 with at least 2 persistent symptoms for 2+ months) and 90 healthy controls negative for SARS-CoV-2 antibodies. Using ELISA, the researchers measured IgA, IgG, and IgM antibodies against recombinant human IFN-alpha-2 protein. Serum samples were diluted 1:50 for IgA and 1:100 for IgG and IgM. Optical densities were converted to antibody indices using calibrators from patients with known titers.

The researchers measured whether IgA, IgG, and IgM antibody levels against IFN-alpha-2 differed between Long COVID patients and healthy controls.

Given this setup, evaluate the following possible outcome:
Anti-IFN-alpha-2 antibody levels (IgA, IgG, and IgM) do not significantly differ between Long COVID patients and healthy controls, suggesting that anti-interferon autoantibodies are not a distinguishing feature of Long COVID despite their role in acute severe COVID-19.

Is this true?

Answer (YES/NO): YES